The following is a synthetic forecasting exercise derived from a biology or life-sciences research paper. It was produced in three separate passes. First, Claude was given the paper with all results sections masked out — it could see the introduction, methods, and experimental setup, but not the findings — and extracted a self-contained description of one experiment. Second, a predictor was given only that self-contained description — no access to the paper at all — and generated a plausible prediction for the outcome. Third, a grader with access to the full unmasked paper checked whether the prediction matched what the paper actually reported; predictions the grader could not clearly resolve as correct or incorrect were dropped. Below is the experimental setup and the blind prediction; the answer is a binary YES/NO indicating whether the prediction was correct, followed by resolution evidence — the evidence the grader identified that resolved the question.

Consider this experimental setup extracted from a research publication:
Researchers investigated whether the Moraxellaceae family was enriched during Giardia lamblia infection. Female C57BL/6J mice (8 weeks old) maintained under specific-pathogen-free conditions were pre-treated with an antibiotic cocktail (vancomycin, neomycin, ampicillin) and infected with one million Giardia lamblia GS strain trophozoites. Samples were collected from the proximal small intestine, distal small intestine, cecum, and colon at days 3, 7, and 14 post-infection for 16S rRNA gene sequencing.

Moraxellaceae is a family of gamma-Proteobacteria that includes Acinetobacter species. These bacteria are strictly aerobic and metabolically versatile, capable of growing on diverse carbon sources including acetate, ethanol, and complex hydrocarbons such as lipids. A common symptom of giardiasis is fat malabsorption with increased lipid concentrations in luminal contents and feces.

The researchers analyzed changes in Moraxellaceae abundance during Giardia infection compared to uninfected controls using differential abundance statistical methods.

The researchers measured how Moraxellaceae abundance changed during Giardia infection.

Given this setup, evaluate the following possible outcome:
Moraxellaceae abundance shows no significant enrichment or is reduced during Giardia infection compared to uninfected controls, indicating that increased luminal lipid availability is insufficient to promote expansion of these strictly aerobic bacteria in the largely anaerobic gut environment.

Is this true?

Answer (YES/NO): NO